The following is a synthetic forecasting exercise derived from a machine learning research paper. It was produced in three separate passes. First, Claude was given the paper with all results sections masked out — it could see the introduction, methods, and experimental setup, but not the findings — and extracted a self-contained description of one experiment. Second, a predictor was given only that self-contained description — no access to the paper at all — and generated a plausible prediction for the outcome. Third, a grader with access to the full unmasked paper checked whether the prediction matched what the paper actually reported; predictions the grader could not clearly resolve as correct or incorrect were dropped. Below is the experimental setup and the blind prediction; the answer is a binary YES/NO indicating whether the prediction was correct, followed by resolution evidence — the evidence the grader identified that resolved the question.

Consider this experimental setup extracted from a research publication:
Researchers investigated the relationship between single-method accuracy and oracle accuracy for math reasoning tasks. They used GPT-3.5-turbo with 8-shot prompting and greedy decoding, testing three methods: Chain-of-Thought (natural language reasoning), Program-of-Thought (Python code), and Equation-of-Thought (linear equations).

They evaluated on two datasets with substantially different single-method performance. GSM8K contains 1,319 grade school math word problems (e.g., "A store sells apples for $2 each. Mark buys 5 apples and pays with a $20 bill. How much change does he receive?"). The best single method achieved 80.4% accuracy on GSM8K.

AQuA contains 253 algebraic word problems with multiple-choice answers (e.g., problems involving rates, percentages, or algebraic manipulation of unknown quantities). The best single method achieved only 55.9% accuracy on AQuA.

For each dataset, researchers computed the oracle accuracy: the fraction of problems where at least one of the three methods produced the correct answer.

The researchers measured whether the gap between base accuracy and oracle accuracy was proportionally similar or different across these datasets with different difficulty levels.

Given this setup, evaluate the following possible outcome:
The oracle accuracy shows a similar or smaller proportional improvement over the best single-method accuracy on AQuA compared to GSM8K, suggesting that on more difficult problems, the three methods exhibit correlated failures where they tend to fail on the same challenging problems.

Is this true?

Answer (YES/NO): NO